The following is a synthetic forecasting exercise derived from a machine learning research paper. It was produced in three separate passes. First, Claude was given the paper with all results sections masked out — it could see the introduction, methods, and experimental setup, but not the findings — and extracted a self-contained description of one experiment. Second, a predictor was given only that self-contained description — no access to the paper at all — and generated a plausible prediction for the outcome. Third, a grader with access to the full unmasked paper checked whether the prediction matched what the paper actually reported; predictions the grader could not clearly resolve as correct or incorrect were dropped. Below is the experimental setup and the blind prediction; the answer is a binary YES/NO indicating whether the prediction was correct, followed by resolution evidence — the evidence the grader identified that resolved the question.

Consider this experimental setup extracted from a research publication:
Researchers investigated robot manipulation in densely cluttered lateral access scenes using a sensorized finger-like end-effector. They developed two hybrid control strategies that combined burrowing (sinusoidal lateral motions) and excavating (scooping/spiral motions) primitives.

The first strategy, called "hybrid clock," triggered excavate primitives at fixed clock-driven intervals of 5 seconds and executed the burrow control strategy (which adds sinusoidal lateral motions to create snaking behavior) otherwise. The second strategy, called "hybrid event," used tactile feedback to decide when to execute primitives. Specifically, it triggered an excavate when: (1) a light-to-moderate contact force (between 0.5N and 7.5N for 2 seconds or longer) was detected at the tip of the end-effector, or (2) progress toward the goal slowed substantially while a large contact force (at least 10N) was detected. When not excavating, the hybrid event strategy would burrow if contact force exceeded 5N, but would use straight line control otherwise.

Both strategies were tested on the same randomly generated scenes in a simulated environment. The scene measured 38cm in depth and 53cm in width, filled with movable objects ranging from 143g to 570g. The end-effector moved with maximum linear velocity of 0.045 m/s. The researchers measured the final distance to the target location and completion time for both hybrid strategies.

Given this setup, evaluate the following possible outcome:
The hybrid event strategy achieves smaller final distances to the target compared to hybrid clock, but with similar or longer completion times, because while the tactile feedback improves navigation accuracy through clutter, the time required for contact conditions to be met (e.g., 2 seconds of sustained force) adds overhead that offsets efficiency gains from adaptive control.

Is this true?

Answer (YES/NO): NO